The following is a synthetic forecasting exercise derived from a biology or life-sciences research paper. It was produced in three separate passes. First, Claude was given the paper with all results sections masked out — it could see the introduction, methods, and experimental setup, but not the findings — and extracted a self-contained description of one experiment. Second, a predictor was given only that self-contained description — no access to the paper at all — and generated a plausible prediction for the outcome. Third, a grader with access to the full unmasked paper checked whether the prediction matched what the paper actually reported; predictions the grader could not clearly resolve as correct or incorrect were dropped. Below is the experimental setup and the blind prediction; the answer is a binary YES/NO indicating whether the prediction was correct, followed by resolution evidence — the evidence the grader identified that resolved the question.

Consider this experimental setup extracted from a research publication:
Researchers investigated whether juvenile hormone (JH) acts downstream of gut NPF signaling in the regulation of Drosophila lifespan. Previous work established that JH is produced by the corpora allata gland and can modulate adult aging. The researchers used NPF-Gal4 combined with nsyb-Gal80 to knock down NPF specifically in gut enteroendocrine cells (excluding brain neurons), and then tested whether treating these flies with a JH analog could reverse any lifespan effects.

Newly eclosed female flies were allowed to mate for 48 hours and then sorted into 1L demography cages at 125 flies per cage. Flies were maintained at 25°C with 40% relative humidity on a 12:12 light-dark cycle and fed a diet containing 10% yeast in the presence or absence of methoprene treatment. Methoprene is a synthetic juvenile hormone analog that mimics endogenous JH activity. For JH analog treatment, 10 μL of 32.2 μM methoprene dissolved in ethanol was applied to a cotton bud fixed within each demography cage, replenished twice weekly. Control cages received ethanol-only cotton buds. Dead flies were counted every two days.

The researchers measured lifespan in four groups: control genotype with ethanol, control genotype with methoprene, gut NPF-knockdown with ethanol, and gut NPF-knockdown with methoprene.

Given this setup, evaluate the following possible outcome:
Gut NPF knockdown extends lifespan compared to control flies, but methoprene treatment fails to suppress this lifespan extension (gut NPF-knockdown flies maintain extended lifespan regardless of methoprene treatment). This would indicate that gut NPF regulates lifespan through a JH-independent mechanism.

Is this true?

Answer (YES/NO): NO